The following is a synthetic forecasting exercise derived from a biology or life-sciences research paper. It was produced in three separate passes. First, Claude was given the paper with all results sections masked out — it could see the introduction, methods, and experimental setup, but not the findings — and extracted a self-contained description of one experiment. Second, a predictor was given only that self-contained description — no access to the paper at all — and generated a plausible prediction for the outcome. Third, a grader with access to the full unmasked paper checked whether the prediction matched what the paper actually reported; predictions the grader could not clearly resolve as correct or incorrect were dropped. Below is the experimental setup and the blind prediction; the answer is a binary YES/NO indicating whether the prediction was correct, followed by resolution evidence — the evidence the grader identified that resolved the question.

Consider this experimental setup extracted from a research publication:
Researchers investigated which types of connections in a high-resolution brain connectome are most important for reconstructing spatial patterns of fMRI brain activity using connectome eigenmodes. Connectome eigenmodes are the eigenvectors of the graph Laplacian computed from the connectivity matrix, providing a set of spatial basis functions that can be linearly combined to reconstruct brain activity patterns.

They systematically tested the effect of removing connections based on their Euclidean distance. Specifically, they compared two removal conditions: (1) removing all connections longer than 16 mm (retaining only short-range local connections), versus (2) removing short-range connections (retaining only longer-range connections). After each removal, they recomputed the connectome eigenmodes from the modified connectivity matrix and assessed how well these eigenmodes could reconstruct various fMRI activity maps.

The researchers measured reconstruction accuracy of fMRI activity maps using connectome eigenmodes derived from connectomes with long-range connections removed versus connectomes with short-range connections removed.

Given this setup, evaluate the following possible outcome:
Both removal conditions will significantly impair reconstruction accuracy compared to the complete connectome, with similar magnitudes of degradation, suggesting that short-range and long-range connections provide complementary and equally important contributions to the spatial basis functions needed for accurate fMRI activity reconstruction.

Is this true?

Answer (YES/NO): NO